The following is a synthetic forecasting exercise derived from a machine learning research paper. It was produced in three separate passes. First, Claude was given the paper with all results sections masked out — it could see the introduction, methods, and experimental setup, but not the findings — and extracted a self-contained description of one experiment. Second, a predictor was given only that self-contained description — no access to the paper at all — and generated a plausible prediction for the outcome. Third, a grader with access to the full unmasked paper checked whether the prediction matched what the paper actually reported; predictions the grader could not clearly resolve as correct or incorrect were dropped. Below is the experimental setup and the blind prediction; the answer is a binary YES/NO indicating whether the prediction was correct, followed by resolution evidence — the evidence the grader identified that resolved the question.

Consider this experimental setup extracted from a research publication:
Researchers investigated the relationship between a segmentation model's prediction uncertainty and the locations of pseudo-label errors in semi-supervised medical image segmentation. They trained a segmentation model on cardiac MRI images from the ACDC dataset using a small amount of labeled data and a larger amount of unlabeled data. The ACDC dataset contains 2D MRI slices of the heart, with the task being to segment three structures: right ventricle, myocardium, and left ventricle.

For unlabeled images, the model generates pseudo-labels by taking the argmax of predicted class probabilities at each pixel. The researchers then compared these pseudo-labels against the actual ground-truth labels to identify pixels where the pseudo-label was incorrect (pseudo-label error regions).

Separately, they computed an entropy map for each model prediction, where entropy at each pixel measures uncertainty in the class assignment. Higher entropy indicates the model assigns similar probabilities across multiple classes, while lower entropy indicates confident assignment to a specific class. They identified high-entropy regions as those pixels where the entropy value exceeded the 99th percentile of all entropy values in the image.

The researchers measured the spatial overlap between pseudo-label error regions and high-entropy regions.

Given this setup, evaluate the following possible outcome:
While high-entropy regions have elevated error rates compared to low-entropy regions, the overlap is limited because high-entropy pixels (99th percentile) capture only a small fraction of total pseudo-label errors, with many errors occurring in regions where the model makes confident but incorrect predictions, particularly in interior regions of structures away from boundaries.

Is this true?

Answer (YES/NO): NO